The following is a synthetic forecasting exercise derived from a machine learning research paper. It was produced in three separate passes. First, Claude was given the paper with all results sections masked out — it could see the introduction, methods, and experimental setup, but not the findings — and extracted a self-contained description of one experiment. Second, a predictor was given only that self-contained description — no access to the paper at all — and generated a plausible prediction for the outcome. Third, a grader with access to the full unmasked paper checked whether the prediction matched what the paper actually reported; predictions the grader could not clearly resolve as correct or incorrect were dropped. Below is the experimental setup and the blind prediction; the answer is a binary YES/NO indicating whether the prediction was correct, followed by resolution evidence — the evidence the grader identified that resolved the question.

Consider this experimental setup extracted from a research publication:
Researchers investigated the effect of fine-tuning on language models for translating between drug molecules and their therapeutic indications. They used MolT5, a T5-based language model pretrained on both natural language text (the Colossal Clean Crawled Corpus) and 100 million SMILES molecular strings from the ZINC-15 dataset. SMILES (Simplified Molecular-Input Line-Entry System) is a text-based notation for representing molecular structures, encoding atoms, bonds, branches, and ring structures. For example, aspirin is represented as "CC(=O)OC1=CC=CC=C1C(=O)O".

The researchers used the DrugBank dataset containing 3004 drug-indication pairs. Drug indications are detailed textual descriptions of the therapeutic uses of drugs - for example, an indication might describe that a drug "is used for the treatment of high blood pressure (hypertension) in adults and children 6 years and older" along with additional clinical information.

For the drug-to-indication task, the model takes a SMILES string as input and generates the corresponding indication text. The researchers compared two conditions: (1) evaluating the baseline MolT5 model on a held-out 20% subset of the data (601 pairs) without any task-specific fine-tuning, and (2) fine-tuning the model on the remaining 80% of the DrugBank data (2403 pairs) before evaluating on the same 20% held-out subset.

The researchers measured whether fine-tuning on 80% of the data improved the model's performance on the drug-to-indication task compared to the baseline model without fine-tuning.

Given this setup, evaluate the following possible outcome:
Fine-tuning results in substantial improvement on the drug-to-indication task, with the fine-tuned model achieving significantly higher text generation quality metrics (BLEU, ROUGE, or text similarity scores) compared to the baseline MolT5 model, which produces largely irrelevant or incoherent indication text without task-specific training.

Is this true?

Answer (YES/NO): NO